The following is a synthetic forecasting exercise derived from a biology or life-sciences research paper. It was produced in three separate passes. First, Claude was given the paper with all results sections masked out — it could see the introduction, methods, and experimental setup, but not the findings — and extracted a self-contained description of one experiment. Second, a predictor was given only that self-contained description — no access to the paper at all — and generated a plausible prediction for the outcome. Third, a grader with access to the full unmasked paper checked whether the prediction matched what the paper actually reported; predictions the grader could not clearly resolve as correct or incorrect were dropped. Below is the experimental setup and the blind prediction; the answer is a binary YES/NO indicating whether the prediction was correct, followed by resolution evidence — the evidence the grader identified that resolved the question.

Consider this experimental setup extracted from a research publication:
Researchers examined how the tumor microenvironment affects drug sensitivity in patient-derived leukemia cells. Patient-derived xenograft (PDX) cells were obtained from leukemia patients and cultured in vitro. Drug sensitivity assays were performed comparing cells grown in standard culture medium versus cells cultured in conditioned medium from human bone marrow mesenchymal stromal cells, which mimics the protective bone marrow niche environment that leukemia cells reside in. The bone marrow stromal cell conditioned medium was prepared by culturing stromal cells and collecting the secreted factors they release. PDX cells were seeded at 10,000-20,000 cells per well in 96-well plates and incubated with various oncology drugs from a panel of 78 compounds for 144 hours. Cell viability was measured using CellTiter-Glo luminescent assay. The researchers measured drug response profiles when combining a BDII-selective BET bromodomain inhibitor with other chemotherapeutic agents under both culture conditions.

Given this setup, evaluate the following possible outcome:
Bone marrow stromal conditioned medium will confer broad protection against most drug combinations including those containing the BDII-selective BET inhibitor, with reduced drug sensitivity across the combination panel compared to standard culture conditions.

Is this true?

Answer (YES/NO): NO